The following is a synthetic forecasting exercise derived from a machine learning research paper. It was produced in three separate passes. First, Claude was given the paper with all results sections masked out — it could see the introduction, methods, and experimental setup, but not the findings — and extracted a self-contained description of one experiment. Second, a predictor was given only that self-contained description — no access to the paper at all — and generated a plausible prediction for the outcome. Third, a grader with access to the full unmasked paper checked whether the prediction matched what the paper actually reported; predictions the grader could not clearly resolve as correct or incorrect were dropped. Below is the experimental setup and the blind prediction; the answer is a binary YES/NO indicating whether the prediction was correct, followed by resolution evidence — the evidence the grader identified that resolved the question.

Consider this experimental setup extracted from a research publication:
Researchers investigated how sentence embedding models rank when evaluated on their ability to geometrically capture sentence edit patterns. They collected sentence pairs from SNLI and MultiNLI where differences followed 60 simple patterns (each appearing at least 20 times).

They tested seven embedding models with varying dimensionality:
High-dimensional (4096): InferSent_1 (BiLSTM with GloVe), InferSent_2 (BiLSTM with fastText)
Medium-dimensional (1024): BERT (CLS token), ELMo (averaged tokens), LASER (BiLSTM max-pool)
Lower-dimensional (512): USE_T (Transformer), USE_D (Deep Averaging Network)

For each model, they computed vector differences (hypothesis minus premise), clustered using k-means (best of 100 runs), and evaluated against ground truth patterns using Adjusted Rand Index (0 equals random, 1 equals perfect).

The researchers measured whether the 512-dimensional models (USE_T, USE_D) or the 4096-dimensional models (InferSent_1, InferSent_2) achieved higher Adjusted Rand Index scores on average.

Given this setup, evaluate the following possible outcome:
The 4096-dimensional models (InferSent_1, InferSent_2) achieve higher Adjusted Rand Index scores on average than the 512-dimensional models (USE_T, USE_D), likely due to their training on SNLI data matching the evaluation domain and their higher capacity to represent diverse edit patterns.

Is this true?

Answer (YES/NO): YES